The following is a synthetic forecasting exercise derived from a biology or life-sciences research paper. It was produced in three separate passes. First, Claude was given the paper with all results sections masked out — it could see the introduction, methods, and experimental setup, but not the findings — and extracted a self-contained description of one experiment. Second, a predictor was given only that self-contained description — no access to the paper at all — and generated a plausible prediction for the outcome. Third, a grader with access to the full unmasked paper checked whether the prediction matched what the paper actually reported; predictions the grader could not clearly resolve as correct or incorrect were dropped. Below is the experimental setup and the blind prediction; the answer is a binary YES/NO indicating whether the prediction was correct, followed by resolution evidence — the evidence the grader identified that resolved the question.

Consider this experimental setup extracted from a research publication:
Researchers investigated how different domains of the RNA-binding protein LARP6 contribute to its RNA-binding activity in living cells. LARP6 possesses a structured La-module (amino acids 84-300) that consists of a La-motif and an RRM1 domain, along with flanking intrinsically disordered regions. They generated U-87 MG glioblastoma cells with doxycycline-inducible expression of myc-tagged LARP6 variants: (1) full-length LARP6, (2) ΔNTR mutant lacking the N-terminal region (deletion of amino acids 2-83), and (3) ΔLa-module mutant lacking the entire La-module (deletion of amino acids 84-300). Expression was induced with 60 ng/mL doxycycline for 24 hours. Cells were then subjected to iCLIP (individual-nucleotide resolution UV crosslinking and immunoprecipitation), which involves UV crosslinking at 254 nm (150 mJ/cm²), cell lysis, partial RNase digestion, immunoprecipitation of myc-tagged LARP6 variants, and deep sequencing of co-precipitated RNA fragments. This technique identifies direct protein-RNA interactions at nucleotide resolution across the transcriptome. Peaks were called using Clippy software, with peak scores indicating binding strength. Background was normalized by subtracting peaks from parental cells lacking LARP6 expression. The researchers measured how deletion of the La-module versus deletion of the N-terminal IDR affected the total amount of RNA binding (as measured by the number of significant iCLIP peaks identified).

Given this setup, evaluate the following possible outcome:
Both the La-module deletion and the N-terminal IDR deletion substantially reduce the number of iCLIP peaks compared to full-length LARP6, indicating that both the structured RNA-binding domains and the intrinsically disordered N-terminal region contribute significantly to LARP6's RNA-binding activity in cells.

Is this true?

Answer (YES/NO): NO